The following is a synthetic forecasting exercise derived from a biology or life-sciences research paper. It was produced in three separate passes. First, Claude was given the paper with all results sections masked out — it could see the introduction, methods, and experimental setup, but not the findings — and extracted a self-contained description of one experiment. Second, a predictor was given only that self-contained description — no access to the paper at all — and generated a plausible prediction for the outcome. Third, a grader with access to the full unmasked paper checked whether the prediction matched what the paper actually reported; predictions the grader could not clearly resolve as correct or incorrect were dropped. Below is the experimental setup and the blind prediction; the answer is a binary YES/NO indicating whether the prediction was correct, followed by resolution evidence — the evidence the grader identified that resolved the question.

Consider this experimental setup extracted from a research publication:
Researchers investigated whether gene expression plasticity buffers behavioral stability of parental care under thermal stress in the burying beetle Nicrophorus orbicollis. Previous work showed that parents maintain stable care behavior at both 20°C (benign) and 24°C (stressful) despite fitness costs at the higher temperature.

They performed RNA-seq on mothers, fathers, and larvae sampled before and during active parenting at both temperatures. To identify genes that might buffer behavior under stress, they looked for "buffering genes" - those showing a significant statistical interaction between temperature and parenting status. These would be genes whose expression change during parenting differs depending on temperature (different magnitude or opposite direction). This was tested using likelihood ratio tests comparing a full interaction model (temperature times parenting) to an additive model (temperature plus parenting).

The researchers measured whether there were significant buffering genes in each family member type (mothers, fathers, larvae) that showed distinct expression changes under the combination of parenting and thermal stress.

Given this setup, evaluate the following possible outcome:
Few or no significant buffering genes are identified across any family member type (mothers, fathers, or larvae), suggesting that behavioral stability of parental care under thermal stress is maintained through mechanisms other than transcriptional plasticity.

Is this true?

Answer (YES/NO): NO